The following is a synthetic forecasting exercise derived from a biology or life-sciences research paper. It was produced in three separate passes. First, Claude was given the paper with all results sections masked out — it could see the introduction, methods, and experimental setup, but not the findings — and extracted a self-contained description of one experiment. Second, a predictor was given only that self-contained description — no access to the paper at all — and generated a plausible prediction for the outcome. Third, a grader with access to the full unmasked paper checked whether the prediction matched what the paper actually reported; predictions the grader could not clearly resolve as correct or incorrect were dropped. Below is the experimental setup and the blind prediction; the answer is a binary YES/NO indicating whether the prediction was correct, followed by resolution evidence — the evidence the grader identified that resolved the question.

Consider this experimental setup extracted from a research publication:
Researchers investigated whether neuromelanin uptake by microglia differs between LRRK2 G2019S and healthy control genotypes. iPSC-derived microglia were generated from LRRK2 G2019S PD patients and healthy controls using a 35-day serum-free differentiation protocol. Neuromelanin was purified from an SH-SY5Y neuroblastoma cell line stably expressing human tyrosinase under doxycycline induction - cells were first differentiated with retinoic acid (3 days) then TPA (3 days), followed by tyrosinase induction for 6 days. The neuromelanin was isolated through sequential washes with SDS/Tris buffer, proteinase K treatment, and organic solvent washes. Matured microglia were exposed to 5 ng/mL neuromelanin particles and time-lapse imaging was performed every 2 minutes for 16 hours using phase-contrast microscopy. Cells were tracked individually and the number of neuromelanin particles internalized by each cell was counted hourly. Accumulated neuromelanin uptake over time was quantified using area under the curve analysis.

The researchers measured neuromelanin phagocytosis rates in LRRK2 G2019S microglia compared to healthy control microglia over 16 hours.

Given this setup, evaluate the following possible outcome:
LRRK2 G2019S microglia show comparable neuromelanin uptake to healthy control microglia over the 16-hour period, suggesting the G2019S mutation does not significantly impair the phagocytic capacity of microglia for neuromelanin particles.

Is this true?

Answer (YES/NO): NO